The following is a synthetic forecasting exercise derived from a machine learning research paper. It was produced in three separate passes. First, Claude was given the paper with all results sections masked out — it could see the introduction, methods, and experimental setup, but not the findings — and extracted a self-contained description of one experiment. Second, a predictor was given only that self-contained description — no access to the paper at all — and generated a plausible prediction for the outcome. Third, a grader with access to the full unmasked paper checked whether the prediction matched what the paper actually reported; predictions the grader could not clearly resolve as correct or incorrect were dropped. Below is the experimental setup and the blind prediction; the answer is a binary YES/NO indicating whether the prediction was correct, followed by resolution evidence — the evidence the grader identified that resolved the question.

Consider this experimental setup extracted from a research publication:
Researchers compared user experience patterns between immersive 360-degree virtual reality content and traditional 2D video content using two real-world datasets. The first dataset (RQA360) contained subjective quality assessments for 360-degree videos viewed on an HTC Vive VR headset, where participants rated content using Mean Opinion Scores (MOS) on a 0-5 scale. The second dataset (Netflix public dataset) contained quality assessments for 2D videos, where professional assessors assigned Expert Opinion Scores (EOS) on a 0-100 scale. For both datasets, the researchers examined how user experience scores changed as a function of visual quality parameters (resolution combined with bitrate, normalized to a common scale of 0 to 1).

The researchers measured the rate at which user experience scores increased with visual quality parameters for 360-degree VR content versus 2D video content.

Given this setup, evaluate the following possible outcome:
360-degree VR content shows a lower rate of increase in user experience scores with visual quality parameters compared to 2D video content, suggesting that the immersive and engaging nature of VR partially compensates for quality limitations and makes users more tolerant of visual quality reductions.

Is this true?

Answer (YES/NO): NO